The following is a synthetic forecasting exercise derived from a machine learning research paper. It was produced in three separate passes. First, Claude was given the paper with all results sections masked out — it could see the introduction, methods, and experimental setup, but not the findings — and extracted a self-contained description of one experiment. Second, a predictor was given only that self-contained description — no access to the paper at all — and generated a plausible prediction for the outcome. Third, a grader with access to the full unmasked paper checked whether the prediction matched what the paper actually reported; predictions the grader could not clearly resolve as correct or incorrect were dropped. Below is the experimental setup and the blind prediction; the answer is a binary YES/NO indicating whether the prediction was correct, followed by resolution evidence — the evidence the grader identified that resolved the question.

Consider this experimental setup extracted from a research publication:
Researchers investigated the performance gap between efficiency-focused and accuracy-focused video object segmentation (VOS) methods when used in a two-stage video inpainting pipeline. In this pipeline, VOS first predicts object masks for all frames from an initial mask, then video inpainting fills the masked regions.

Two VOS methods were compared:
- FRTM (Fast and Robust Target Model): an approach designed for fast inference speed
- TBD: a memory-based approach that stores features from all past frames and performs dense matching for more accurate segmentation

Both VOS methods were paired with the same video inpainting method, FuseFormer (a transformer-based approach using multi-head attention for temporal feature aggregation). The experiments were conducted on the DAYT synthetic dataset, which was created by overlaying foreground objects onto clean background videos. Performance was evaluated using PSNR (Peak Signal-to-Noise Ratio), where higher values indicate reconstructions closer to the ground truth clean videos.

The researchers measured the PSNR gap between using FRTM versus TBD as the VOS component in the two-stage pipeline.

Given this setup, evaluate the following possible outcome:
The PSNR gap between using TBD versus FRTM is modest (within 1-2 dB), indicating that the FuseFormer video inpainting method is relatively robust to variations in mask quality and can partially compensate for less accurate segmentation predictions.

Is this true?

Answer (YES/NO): NO